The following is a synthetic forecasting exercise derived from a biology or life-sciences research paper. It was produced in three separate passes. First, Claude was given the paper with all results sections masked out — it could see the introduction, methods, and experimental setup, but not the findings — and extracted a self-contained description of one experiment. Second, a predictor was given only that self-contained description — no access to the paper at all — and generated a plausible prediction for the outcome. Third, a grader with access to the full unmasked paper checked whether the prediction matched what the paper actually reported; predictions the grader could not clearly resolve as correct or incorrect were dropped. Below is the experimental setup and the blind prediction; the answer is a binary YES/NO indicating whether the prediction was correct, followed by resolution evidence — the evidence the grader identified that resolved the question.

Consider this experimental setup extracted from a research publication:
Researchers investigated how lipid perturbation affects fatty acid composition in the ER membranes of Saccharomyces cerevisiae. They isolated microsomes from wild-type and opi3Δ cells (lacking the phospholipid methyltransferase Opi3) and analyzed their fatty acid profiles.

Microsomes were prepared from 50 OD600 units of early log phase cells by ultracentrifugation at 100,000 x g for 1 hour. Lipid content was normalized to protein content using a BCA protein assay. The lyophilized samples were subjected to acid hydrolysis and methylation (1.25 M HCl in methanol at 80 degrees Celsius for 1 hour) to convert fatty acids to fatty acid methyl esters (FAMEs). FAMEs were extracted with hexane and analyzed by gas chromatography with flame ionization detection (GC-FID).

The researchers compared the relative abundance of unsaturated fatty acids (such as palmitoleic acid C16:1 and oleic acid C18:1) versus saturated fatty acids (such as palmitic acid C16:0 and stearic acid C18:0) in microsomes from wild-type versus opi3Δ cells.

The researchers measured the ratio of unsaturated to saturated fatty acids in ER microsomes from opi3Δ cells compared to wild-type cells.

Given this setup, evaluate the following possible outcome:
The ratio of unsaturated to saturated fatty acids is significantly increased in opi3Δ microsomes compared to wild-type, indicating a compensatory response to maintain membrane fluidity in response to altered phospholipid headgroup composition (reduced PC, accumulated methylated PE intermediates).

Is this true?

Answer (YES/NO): NO